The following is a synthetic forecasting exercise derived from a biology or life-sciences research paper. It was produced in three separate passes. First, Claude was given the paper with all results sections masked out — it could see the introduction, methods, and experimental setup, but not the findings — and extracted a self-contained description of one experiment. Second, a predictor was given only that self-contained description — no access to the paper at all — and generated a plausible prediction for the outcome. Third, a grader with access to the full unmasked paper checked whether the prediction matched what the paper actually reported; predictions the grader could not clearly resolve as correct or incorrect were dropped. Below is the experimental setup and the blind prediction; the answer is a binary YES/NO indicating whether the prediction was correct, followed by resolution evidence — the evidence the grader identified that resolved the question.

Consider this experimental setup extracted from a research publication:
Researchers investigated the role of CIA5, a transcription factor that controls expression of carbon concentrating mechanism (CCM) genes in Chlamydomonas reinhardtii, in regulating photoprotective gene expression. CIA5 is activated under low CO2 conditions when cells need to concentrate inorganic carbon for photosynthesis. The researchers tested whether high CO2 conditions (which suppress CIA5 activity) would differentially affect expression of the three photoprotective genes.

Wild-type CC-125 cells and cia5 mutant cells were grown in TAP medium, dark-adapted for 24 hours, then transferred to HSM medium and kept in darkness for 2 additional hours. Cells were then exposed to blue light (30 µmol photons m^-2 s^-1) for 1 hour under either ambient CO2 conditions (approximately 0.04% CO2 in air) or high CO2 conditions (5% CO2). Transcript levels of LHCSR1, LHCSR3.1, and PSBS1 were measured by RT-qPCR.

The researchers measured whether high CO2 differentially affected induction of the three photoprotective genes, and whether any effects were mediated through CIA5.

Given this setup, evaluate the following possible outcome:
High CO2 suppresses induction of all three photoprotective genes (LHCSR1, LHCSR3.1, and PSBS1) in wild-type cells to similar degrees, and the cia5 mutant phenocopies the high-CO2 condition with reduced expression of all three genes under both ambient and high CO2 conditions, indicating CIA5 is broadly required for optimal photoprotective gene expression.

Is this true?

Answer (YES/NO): NO